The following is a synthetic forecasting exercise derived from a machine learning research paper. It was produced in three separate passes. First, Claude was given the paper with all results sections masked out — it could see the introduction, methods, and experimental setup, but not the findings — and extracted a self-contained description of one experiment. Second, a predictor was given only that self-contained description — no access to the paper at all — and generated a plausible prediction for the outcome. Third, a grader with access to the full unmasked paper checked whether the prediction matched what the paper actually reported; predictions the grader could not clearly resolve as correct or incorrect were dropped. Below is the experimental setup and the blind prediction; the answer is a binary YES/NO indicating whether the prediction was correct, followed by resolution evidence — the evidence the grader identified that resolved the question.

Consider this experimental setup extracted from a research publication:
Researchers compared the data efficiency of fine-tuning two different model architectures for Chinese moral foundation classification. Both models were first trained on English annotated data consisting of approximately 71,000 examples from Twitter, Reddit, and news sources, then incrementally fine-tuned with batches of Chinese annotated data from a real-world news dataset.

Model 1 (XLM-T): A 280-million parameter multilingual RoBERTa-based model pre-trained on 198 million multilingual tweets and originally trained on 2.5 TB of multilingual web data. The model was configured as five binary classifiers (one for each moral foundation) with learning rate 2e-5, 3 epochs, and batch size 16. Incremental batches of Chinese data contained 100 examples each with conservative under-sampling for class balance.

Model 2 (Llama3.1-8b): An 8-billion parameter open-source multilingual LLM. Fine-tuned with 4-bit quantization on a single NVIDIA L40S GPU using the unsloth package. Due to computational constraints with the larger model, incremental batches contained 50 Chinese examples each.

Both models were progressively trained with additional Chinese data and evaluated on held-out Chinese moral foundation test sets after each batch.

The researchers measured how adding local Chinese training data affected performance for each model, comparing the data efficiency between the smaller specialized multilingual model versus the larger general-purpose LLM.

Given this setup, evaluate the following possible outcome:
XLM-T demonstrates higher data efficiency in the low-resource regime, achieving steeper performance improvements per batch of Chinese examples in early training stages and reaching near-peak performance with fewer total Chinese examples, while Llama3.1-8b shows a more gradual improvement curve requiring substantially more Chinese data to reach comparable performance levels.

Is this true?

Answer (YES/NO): NO